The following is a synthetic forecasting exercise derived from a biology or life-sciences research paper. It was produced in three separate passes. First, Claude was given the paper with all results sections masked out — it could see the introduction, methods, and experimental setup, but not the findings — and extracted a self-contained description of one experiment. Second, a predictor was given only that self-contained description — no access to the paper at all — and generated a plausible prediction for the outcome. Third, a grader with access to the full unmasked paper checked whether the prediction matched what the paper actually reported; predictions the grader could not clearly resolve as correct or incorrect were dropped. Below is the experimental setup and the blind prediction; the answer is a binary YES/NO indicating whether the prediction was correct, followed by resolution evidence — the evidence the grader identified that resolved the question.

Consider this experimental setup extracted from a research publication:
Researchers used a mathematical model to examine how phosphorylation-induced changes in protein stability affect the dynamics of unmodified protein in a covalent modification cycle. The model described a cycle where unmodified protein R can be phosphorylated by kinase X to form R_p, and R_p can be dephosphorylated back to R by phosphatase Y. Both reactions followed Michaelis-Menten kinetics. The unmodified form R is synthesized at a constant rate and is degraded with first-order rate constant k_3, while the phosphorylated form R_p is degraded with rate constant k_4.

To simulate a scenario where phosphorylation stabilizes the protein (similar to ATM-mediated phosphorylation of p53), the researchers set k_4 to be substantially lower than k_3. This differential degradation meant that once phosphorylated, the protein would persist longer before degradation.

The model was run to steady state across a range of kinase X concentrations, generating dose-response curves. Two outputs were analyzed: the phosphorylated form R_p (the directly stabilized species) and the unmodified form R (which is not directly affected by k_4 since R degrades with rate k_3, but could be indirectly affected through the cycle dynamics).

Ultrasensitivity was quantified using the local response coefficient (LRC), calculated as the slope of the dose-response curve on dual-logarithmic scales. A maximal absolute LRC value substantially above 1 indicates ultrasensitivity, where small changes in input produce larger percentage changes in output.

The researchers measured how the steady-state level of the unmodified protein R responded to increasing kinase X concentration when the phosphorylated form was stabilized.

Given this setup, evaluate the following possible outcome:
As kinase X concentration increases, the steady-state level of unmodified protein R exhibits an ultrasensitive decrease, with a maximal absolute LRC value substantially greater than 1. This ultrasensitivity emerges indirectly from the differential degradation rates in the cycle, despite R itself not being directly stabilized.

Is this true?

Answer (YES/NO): YES